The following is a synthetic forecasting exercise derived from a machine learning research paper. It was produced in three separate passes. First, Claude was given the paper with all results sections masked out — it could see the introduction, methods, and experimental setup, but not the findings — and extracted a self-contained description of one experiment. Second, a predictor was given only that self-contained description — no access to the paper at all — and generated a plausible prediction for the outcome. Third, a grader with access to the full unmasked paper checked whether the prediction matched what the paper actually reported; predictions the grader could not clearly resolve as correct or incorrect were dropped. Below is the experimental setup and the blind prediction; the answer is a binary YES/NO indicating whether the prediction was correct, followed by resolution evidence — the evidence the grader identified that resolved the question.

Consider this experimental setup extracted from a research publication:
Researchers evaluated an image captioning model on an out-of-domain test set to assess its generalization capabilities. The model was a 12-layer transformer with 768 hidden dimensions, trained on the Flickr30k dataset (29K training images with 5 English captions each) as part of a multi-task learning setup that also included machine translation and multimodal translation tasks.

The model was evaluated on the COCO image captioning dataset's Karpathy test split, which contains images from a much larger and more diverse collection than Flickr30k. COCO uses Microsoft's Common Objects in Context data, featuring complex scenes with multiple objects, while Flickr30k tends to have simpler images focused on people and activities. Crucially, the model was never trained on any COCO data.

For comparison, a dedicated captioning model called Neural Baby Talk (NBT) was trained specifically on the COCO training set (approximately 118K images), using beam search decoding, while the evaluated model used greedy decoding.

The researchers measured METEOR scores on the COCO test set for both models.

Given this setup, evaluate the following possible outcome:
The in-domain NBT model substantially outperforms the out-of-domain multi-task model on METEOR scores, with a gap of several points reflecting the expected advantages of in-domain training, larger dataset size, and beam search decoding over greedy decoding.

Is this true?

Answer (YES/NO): YES